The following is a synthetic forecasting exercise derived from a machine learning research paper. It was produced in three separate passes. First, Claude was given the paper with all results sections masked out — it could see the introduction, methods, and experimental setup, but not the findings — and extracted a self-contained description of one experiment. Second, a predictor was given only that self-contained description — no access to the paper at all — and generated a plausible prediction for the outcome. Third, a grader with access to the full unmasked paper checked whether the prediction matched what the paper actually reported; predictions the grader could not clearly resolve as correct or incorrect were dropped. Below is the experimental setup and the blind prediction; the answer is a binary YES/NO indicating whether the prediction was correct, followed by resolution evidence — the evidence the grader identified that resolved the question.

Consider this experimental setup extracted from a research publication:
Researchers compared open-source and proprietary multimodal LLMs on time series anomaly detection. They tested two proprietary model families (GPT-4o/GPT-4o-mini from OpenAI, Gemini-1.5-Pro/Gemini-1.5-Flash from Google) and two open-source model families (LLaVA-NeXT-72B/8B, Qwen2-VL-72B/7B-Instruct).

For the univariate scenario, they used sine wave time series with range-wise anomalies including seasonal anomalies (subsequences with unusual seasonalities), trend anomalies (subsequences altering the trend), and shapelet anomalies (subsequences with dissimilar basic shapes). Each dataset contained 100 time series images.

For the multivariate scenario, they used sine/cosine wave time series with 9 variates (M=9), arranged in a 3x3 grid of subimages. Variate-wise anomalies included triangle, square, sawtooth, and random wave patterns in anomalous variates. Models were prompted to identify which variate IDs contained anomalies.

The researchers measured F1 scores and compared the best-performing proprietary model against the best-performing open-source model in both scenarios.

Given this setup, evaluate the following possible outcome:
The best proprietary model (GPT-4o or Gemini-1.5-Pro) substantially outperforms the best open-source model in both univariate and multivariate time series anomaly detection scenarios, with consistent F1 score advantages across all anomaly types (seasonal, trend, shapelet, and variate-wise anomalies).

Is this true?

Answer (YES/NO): NO